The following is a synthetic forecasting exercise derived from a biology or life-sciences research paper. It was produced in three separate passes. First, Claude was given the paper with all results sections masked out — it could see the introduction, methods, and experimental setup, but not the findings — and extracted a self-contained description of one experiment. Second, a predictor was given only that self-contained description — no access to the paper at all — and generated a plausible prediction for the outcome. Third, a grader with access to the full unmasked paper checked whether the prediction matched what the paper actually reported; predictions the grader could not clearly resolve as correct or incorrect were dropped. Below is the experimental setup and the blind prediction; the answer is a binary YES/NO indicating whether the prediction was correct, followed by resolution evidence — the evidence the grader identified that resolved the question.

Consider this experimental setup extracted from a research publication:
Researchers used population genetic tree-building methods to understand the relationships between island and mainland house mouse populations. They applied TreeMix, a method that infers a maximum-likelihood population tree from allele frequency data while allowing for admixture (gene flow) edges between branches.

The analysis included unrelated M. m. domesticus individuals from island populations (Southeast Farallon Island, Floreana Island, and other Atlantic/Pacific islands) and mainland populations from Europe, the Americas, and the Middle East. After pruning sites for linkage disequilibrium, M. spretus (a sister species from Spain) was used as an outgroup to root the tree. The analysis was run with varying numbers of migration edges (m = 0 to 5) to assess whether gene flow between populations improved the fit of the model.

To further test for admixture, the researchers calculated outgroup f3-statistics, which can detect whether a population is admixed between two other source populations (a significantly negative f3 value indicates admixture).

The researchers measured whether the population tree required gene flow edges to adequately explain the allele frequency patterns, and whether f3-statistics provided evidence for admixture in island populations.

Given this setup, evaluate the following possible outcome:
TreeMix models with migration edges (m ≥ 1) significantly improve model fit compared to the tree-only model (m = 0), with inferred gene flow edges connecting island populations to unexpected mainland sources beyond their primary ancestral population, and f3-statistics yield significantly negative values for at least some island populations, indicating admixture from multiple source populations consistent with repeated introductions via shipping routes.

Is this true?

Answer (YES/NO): NO